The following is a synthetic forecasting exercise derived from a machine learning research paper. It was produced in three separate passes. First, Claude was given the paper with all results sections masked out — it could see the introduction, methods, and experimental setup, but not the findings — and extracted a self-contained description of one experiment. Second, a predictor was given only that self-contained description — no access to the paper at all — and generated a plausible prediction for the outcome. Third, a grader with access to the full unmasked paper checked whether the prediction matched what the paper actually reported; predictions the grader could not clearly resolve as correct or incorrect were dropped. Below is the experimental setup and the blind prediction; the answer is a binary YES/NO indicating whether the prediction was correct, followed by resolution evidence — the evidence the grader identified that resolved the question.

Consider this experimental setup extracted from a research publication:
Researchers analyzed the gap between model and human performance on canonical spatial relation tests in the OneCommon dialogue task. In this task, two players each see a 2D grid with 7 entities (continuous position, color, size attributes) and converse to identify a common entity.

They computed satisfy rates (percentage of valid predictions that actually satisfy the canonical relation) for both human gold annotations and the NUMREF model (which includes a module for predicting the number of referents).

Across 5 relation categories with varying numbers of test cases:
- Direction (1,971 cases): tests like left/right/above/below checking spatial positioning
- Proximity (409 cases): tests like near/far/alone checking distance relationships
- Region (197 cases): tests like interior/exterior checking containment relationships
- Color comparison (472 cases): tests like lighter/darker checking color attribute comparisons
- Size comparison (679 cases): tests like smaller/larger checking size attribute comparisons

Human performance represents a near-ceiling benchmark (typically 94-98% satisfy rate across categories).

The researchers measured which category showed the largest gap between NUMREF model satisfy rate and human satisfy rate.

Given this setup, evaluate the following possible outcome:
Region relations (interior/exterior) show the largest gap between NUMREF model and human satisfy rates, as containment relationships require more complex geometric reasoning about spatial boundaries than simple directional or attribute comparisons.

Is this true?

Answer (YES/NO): NO